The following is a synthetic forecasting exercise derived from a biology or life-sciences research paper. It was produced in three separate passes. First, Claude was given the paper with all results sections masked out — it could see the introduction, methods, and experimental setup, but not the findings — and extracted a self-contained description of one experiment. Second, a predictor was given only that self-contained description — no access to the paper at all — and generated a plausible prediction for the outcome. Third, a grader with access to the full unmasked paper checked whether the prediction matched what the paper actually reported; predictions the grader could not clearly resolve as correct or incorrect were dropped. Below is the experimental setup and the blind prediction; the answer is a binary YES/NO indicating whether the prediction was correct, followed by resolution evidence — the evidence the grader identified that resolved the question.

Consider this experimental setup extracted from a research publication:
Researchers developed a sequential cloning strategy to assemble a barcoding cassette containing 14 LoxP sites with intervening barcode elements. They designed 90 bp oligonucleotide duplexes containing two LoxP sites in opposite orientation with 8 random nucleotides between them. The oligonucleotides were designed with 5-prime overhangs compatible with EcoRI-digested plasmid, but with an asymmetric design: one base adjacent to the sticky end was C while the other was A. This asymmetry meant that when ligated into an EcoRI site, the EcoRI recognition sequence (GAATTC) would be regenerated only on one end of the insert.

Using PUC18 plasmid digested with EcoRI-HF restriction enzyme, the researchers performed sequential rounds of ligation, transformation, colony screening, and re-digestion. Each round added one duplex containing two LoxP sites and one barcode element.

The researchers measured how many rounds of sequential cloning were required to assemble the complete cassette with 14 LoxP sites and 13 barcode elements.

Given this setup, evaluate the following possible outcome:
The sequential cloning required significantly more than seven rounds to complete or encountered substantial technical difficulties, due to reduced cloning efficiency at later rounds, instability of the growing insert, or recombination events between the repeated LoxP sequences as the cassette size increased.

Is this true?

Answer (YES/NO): NO